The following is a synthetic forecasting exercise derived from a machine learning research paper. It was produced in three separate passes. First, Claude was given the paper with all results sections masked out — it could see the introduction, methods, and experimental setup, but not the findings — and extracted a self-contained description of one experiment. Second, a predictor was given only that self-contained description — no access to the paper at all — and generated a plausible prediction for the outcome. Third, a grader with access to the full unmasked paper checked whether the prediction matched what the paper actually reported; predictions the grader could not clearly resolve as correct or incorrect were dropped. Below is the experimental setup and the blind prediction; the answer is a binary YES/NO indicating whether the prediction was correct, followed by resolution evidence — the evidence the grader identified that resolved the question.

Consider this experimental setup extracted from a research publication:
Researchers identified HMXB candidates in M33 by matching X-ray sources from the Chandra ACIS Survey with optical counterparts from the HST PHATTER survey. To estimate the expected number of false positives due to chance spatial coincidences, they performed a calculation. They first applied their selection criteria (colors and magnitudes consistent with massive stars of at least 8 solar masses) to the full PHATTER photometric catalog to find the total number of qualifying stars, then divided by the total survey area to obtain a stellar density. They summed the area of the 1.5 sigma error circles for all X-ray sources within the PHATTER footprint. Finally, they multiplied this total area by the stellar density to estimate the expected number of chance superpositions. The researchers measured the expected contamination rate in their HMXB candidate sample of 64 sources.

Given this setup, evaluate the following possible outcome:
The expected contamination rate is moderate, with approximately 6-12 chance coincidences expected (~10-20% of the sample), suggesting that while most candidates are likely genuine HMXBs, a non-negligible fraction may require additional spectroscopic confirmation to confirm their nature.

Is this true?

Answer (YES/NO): NO